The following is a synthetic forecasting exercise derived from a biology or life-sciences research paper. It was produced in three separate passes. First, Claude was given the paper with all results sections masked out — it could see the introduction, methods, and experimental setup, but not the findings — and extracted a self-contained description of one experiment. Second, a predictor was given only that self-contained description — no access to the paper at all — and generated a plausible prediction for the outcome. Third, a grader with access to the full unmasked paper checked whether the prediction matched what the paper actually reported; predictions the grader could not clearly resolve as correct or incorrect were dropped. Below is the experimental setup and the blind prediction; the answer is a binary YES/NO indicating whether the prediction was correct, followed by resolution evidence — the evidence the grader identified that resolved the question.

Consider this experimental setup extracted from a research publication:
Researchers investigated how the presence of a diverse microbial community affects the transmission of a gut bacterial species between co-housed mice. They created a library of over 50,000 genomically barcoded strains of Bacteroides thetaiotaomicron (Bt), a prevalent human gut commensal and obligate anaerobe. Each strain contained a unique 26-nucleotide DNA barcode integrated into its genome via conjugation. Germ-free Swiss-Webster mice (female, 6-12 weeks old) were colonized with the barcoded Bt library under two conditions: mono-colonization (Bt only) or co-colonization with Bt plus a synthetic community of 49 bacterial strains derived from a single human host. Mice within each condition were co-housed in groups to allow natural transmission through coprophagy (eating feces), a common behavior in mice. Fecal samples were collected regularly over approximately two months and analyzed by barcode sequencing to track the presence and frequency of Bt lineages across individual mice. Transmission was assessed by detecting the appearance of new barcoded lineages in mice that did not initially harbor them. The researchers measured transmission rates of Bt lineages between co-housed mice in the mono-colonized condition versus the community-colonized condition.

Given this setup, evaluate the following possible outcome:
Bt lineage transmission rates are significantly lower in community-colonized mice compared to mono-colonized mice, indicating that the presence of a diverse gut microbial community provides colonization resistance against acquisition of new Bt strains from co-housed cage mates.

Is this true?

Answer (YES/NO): YES